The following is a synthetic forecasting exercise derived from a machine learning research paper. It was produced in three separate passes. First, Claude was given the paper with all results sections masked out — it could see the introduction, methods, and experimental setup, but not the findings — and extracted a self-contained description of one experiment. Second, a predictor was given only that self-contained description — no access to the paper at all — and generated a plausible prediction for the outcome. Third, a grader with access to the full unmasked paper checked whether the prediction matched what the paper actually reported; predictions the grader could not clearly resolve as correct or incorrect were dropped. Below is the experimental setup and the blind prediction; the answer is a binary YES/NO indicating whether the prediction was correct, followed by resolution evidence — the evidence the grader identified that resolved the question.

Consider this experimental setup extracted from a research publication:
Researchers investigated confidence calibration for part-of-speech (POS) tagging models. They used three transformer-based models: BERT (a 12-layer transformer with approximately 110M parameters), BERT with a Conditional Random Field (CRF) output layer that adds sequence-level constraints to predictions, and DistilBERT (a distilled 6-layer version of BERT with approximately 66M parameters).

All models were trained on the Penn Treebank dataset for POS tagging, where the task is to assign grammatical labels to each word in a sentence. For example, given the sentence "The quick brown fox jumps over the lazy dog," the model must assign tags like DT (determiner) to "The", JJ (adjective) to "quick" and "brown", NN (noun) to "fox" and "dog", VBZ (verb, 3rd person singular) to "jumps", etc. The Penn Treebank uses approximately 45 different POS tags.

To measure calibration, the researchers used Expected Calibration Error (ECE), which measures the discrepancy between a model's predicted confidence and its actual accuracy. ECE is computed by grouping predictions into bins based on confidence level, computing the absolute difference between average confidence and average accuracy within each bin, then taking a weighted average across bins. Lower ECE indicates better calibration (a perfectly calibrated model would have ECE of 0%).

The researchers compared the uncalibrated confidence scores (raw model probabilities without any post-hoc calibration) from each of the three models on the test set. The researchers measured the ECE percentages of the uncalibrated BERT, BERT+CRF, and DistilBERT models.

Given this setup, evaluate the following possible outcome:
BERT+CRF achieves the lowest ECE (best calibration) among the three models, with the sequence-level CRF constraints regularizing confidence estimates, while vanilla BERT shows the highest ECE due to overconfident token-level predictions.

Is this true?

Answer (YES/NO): NO